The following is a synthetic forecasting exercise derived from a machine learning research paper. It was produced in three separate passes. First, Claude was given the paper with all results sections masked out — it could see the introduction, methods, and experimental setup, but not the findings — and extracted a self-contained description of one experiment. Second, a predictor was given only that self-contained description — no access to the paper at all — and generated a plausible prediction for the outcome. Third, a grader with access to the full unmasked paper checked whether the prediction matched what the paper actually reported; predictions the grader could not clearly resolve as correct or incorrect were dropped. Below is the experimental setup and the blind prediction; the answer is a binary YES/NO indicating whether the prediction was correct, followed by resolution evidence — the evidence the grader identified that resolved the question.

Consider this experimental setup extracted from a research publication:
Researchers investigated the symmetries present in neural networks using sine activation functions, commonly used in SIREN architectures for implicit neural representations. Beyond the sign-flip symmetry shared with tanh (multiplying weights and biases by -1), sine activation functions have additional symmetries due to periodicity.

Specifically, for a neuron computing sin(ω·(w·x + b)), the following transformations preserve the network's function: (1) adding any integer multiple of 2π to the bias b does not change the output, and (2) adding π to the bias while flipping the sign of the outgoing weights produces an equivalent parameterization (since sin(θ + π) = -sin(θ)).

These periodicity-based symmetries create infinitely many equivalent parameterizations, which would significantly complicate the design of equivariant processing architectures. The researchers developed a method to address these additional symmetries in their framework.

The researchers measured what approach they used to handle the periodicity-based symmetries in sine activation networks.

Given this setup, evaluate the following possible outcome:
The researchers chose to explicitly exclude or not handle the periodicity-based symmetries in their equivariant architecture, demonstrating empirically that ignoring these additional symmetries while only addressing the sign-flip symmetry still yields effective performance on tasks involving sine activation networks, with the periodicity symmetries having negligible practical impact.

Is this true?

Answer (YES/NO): NO